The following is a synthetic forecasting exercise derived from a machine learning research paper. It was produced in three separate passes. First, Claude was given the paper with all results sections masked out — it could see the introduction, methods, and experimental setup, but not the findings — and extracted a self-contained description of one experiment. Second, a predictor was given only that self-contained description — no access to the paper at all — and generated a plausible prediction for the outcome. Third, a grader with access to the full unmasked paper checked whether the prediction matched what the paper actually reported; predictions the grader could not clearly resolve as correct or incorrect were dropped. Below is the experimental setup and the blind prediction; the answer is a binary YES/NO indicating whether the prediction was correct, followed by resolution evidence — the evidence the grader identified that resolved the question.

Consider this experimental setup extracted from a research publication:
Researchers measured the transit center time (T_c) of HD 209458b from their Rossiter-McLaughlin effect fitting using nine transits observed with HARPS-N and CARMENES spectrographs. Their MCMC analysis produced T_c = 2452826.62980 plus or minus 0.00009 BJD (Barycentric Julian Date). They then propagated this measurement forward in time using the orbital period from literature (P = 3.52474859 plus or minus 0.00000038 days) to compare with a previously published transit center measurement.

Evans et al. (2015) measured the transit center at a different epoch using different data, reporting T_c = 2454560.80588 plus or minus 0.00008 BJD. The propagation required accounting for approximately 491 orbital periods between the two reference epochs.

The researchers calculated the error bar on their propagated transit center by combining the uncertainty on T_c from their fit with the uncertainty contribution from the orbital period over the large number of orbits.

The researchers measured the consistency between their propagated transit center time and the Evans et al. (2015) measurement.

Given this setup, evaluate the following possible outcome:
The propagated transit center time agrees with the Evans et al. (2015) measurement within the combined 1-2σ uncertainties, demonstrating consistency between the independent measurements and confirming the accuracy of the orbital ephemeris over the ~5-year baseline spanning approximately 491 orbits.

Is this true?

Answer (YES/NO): YES